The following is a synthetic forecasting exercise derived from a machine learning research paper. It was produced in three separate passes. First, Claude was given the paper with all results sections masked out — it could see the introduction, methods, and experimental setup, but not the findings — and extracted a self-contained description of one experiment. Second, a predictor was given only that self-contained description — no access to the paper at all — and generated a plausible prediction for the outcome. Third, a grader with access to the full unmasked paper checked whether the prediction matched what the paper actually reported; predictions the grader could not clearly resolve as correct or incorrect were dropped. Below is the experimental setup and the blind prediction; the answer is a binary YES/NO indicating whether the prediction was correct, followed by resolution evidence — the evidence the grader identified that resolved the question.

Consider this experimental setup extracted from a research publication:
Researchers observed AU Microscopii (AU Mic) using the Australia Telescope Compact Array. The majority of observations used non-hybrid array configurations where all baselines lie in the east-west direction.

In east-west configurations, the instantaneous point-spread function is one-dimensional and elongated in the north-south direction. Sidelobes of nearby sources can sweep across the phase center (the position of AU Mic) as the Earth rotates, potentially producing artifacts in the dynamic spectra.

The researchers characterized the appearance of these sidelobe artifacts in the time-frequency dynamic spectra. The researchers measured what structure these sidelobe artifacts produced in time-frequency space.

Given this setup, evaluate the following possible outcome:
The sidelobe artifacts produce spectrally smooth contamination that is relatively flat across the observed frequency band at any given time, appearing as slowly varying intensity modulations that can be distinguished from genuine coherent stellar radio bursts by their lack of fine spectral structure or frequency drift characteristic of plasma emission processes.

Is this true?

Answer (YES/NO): NO